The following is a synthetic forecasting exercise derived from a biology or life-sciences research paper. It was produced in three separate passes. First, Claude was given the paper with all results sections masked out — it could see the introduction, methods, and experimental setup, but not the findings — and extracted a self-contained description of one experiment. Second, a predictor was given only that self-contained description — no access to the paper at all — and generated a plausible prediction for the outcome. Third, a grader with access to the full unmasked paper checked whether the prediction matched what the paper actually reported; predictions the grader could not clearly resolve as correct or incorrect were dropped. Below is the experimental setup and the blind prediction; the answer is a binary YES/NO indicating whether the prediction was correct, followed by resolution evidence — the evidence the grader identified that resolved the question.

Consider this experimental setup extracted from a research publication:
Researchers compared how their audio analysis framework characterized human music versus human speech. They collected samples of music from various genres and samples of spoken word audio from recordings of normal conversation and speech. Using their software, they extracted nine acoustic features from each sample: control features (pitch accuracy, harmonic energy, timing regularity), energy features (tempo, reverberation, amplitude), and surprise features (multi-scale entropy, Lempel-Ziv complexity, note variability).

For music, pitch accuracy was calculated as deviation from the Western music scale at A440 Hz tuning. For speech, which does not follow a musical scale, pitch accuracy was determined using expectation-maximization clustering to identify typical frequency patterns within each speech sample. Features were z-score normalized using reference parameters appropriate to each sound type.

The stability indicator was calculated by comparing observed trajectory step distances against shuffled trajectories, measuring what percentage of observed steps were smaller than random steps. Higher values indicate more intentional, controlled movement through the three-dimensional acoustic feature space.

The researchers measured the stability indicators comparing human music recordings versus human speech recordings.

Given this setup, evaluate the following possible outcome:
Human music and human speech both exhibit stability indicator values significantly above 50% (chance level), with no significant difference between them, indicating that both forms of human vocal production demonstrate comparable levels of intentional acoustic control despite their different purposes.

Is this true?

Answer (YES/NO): NO